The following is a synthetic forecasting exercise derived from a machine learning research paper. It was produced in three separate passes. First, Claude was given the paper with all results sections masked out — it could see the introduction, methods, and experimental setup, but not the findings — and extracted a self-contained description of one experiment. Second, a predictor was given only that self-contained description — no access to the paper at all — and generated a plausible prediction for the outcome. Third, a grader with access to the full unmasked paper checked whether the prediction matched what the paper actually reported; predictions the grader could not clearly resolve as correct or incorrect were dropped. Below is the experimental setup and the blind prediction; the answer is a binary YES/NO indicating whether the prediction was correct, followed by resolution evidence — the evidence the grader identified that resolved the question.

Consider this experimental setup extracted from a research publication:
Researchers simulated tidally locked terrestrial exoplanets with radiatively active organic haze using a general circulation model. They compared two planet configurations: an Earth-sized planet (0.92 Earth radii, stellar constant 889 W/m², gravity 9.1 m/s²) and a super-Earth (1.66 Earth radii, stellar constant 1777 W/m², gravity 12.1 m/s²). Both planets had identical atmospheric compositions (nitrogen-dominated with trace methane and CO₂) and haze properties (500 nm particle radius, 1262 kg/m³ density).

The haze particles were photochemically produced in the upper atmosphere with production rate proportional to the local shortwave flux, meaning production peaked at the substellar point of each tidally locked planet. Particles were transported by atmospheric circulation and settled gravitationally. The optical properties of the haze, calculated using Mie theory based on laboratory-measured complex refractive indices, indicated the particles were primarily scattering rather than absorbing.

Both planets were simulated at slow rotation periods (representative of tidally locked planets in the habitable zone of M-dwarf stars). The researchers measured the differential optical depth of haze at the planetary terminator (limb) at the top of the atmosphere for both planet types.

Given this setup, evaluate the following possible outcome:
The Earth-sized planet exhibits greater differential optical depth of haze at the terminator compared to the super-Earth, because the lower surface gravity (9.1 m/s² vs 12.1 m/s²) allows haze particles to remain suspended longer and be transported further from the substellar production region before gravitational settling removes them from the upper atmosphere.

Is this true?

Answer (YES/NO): YES